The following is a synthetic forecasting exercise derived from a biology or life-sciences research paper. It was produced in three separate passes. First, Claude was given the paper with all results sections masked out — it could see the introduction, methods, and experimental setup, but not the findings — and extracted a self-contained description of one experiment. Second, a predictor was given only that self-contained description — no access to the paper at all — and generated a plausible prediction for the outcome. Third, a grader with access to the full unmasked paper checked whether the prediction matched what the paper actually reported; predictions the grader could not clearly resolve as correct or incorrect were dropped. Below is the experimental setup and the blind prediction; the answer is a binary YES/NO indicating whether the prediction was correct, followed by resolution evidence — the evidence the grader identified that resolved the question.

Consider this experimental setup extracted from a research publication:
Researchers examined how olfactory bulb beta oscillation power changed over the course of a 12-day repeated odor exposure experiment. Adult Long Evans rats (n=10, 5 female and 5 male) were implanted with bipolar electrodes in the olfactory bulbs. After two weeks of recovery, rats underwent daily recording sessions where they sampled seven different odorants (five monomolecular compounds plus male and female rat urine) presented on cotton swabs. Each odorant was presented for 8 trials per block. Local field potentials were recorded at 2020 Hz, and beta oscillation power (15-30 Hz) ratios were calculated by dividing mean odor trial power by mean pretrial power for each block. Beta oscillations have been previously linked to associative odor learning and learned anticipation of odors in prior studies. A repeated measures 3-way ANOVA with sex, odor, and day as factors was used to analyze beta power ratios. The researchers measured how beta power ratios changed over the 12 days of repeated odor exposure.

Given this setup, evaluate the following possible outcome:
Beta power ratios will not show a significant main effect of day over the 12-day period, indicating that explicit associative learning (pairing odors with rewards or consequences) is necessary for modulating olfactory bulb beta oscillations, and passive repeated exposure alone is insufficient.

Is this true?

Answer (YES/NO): NO